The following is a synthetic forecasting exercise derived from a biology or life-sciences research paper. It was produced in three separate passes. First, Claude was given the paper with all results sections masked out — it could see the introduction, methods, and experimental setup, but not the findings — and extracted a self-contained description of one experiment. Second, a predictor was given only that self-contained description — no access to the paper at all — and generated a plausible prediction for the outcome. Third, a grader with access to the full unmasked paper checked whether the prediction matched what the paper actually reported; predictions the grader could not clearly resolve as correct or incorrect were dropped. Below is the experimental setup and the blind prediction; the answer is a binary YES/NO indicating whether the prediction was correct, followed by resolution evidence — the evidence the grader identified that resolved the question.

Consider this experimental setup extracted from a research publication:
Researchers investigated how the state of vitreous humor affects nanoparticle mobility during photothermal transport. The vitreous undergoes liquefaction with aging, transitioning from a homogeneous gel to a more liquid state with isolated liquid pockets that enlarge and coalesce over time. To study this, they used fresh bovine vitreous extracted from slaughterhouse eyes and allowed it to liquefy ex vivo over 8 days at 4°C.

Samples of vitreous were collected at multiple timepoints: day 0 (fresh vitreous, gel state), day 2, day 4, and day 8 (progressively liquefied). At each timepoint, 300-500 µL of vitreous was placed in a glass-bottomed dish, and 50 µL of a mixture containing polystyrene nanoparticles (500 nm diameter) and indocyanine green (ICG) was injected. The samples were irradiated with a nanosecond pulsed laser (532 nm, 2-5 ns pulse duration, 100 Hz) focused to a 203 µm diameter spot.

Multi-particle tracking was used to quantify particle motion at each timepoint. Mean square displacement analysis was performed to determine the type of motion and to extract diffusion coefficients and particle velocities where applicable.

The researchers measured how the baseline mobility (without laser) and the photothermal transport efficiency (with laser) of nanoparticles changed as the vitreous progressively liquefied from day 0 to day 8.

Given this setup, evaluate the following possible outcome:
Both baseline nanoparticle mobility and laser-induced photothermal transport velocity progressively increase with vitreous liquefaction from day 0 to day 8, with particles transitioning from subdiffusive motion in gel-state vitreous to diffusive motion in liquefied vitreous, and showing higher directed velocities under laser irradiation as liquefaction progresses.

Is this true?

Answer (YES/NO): NO